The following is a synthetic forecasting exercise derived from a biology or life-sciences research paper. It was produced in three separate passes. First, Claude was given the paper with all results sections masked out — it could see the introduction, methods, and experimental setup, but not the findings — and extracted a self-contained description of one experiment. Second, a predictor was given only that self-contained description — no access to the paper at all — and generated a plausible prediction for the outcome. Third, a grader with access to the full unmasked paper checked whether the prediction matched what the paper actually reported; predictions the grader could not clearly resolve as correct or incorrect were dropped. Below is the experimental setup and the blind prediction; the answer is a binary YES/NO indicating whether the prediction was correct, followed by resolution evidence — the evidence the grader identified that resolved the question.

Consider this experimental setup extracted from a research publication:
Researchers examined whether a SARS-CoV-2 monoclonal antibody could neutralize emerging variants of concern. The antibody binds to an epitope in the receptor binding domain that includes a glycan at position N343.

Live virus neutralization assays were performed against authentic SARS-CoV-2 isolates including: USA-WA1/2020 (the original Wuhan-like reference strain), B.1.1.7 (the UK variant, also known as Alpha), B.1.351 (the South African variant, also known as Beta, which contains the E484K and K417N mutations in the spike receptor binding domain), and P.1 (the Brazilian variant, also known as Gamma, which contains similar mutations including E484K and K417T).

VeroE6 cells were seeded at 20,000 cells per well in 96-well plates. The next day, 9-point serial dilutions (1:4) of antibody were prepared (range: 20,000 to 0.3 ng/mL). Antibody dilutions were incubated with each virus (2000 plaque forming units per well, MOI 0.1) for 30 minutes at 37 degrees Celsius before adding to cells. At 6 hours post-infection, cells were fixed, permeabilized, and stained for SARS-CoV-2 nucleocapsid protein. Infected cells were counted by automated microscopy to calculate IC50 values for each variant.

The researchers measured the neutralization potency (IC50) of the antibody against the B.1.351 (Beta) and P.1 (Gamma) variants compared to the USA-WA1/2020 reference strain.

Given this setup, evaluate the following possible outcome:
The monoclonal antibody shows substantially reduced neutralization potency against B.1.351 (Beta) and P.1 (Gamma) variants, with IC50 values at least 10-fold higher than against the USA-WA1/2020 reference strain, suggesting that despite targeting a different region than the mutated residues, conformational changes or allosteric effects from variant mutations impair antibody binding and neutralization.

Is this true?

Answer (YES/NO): NO